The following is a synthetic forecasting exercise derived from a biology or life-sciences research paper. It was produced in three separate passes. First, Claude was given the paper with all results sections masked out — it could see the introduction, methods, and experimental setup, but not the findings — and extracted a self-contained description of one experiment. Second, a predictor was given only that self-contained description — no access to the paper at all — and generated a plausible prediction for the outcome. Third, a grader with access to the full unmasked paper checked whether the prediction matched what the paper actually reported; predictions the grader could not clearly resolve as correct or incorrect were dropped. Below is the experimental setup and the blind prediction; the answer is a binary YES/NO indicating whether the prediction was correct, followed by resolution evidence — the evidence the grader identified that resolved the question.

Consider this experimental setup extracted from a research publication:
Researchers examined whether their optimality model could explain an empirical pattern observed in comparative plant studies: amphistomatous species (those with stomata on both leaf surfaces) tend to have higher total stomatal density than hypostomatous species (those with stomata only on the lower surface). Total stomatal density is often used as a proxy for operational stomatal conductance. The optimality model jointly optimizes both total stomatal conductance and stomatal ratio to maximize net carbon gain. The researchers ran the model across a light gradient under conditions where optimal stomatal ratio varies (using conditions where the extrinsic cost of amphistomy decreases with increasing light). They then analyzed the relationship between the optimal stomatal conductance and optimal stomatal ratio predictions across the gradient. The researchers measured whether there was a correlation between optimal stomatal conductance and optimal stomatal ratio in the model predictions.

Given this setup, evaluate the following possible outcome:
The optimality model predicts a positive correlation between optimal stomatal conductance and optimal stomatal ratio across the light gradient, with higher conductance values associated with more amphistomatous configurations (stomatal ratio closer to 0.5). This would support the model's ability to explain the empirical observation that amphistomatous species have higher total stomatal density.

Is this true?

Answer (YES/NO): YES